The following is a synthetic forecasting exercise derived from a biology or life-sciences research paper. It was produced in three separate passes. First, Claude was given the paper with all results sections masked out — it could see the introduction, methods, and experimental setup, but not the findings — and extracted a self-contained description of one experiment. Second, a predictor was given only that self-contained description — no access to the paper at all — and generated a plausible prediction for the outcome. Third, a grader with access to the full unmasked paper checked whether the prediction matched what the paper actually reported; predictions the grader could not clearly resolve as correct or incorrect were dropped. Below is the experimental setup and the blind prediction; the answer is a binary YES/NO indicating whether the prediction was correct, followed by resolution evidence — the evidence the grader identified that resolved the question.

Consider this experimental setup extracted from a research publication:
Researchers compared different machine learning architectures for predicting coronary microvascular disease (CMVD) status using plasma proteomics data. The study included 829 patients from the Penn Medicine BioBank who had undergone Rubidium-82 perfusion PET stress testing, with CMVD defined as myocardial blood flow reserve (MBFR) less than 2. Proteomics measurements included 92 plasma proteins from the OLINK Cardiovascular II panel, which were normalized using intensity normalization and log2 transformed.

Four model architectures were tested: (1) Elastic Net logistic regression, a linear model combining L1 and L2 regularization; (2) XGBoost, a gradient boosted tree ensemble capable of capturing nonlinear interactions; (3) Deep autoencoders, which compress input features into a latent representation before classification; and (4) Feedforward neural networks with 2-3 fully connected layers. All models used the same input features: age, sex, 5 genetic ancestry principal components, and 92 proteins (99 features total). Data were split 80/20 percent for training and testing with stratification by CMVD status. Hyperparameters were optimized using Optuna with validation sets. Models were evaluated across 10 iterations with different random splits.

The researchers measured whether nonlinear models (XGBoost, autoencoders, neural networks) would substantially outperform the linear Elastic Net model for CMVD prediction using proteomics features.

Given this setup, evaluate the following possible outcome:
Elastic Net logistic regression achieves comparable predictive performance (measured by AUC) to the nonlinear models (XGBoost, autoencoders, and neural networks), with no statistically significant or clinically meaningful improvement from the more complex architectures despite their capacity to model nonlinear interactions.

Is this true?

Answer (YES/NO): YES